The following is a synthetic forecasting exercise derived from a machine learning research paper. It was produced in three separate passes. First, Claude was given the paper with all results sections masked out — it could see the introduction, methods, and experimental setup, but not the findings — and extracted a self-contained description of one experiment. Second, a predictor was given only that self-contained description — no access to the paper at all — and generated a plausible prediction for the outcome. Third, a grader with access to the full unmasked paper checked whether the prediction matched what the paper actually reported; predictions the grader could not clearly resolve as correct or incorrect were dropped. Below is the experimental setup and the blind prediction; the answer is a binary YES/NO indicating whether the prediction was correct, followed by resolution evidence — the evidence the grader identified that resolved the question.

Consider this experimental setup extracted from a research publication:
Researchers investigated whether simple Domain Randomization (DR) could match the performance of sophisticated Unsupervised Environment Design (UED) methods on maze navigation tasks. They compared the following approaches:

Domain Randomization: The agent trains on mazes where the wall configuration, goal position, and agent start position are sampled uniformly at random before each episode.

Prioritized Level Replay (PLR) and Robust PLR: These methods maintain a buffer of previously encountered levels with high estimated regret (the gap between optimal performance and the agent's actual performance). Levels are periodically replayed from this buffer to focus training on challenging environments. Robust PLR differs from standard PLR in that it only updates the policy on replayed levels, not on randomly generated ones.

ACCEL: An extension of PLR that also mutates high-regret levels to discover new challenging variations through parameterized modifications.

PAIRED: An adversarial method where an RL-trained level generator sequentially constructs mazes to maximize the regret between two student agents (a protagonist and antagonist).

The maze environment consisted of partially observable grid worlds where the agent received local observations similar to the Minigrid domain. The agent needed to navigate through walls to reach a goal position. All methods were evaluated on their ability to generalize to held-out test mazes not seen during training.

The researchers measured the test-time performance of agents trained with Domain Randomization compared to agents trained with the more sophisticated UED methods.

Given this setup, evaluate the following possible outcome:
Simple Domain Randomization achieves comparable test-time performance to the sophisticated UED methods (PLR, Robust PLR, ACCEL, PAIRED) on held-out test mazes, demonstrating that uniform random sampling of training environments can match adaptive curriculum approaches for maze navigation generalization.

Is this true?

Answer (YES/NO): YES